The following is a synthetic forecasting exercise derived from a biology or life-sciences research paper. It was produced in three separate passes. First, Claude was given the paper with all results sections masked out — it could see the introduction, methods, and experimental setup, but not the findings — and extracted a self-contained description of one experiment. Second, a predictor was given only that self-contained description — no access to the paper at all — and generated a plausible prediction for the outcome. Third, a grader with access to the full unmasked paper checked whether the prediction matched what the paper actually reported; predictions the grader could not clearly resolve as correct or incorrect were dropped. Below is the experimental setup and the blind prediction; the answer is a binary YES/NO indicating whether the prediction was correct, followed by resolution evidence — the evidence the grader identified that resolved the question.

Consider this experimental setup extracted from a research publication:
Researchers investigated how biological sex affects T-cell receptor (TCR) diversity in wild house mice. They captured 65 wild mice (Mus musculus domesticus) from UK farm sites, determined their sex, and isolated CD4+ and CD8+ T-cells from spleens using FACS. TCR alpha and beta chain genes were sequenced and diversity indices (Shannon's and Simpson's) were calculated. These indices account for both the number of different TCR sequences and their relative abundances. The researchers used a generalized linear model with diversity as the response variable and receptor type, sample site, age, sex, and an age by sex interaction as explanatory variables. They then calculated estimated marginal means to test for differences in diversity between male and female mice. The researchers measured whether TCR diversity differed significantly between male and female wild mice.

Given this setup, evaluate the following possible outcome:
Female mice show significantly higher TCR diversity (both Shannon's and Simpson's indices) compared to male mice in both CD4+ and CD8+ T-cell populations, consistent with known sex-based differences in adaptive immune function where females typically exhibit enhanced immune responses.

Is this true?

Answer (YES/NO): NO